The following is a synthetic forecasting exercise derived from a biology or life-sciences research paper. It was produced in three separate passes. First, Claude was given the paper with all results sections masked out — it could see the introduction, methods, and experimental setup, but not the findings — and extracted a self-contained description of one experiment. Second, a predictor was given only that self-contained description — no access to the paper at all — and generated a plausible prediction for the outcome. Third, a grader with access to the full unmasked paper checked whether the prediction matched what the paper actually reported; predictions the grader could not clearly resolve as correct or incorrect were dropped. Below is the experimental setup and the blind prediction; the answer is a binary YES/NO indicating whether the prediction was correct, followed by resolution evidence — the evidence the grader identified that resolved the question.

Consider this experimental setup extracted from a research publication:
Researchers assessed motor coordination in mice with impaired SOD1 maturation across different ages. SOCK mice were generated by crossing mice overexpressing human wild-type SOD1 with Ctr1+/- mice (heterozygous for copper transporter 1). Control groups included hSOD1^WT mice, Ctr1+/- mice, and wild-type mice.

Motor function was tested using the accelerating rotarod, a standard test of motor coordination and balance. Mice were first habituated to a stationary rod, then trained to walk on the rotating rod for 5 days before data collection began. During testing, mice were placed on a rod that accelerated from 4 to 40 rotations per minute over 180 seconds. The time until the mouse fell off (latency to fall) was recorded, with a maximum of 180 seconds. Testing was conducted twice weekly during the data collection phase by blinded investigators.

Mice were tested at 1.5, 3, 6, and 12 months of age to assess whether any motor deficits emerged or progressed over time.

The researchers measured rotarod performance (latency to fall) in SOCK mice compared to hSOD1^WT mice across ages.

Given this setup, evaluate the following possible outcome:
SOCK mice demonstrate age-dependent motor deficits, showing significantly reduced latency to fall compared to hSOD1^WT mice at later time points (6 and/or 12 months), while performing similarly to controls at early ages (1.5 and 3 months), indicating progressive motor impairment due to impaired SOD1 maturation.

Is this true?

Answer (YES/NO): NO